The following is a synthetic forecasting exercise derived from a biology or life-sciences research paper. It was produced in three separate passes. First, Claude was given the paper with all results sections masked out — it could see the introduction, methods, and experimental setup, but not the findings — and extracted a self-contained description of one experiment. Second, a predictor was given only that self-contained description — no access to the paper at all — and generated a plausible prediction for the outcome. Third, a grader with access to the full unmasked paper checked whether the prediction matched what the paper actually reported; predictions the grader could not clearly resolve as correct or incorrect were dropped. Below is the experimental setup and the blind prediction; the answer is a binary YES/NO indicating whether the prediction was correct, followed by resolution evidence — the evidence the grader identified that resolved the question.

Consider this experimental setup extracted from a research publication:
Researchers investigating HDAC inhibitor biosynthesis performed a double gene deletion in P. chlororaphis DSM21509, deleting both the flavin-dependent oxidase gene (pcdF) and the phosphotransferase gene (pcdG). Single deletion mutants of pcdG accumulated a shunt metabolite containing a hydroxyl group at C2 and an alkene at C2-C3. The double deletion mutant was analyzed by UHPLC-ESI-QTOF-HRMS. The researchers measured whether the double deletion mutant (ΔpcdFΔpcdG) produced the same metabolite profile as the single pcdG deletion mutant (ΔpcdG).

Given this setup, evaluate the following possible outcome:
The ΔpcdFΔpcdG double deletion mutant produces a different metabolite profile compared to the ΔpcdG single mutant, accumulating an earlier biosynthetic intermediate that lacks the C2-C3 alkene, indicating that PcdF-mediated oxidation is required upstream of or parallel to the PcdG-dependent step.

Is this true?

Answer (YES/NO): NO